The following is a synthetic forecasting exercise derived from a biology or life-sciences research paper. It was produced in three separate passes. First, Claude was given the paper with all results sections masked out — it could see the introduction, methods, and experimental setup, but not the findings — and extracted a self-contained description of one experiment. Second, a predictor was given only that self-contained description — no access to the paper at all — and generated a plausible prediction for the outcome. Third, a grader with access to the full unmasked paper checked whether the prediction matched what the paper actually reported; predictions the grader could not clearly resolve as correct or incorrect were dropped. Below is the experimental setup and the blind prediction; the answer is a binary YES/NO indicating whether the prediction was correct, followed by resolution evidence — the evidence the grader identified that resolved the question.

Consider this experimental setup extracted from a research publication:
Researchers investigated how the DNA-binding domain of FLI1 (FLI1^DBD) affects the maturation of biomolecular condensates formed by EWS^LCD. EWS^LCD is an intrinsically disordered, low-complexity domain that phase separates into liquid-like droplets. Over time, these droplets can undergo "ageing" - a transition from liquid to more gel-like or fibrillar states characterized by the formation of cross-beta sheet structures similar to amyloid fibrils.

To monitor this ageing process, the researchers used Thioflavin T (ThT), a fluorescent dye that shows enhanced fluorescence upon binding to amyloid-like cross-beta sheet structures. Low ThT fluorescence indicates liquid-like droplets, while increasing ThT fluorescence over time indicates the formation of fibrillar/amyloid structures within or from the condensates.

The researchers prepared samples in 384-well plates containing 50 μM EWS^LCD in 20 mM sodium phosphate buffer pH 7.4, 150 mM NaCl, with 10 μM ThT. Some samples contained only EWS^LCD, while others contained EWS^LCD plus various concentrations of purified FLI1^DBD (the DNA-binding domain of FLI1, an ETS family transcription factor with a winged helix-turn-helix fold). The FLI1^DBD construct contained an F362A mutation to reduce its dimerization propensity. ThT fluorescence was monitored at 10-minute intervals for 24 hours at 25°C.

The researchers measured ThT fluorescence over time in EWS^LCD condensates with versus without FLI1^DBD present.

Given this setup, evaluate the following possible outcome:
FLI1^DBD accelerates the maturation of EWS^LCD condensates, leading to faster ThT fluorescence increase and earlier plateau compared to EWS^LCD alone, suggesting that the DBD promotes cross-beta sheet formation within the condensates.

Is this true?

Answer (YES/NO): YES